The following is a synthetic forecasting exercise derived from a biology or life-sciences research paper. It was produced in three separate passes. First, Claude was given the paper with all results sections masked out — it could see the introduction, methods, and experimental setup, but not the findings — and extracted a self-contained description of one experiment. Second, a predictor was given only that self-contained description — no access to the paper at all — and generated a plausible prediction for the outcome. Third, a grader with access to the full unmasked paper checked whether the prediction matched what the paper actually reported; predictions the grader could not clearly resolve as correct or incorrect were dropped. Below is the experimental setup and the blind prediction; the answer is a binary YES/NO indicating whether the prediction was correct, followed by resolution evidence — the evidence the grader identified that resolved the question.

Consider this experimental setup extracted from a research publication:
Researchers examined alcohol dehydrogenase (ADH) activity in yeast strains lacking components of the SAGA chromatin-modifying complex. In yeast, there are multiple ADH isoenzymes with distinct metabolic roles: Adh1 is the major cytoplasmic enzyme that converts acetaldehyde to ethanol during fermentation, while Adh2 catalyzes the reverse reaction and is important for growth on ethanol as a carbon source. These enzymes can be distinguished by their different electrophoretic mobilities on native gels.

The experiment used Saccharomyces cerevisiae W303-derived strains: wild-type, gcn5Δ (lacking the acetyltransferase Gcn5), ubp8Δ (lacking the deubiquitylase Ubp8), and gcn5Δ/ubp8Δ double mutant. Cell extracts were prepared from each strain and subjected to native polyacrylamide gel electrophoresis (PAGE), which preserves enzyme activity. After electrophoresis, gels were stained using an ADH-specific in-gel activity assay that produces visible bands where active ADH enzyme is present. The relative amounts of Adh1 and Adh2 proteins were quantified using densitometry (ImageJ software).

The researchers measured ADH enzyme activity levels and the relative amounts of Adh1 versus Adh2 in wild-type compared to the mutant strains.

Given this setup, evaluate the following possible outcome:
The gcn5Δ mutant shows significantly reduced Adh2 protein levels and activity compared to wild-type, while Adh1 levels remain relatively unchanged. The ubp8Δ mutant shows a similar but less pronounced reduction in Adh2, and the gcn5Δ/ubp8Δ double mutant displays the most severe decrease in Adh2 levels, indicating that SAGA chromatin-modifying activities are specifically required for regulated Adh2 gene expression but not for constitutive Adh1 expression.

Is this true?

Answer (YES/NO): NO